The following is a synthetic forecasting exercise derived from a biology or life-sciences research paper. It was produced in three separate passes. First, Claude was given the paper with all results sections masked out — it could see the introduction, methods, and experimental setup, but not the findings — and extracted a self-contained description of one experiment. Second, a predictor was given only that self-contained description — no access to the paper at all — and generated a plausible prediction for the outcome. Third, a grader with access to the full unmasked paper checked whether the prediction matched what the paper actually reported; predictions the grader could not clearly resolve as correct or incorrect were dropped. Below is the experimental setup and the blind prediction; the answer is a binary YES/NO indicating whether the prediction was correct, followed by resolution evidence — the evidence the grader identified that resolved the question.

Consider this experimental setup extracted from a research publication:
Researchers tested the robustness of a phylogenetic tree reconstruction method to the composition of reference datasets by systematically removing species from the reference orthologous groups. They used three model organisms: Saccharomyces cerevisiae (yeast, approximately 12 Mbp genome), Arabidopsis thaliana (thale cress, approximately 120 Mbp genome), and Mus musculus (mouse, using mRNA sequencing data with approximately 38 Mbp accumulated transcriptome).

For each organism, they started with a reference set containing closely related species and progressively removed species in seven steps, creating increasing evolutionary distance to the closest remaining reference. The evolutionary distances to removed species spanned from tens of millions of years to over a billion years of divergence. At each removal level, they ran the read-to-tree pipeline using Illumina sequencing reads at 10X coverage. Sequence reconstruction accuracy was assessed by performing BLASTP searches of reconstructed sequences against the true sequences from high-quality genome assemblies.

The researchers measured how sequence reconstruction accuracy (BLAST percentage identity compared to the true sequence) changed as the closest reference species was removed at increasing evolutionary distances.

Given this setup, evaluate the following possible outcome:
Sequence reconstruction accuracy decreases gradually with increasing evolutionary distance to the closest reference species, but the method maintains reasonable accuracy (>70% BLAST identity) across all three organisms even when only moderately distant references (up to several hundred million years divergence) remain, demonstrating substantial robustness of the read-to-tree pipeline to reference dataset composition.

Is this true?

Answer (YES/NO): NO